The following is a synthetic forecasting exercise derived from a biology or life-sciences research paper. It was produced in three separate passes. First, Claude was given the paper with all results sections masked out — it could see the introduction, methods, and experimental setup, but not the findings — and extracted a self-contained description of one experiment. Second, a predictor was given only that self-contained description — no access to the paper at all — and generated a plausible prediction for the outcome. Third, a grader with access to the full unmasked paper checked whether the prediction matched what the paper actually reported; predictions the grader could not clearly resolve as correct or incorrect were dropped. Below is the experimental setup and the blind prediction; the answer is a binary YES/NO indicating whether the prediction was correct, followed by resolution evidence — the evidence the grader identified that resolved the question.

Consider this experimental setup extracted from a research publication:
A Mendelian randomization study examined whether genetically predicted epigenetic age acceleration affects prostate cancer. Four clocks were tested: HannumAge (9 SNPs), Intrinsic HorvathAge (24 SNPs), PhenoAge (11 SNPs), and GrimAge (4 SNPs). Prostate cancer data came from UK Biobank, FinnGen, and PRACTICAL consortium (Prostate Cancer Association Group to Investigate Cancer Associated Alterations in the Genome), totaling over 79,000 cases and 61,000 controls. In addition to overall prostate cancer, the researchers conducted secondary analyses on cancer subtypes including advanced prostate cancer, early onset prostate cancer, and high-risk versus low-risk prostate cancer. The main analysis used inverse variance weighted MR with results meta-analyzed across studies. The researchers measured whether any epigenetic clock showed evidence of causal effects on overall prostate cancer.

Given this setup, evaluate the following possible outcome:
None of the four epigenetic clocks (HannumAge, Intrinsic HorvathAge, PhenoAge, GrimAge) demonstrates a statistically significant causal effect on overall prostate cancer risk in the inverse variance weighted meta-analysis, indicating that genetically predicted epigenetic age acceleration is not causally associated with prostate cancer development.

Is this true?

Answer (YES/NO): NO